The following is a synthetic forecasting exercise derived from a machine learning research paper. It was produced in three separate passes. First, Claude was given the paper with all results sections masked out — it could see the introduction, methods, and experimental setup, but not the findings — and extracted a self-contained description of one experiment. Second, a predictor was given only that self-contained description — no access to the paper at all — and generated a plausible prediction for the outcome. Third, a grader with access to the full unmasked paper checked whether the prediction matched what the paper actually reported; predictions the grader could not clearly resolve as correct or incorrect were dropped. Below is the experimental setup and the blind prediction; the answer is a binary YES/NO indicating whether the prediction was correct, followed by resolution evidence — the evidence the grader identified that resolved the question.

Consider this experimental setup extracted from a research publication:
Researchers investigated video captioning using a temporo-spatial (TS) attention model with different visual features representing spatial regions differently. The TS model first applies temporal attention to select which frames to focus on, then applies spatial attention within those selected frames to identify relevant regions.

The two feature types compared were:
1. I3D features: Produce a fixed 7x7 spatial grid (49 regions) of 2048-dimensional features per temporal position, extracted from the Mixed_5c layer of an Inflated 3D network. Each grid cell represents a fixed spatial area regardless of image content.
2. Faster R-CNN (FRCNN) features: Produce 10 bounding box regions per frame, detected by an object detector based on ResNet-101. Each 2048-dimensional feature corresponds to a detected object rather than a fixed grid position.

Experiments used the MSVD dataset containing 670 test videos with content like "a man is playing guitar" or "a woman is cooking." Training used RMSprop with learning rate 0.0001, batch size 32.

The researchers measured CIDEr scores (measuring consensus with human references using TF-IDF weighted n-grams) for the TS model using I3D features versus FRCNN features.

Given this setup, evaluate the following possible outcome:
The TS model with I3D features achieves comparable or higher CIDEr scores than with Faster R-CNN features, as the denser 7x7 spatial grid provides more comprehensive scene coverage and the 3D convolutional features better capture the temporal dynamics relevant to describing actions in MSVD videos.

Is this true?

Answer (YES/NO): YES